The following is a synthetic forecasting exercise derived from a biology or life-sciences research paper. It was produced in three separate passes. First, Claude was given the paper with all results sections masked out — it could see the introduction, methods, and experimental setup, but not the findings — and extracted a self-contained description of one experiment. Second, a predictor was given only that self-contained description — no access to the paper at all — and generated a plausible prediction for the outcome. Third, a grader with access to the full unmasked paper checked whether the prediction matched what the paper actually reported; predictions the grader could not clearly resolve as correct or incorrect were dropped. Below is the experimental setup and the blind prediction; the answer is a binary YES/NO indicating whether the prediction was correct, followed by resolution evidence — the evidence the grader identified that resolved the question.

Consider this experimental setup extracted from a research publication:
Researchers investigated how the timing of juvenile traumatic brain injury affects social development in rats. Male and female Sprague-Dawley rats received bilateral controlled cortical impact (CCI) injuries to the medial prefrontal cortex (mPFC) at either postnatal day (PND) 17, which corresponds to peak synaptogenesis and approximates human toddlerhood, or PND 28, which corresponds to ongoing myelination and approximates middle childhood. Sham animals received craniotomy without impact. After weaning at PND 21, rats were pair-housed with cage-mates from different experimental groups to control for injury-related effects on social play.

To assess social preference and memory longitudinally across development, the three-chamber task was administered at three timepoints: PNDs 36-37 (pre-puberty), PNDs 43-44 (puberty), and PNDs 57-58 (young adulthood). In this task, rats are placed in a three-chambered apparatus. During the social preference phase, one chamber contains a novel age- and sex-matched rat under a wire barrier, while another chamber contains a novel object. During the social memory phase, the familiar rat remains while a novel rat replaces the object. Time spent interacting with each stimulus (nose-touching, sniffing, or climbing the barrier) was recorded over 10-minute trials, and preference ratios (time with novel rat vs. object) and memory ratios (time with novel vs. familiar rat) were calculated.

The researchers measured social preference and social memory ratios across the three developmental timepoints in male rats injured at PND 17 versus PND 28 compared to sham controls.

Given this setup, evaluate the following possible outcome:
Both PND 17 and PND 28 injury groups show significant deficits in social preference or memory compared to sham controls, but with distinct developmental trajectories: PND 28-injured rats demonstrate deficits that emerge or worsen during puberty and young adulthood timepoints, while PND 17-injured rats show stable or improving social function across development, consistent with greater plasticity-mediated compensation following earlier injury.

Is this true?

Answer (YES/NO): NO